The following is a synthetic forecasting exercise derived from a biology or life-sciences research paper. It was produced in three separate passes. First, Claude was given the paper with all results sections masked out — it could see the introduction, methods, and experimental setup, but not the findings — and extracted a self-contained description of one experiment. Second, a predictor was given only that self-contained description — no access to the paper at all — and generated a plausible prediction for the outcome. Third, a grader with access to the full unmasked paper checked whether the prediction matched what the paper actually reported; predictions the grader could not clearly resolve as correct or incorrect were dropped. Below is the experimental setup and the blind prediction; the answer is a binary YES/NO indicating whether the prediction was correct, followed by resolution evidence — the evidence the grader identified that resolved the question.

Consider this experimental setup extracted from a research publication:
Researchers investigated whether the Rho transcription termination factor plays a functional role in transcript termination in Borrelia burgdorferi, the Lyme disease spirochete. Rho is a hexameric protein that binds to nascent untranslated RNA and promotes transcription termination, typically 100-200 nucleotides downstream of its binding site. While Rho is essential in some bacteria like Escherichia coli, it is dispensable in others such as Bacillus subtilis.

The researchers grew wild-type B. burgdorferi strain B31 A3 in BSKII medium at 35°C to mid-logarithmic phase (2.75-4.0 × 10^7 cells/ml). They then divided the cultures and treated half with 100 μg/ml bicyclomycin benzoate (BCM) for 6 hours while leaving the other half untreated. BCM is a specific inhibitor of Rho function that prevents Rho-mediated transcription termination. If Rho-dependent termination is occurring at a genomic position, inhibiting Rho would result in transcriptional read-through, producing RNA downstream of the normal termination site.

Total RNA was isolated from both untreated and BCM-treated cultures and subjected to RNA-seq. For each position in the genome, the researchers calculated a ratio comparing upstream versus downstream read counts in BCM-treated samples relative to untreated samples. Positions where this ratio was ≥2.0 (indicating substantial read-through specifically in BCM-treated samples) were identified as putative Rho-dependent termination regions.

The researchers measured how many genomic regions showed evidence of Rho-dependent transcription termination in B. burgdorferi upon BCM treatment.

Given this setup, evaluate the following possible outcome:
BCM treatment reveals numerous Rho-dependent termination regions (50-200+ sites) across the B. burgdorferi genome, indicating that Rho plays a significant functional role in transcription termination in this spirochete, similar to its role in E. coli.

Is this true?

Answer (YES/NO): YES